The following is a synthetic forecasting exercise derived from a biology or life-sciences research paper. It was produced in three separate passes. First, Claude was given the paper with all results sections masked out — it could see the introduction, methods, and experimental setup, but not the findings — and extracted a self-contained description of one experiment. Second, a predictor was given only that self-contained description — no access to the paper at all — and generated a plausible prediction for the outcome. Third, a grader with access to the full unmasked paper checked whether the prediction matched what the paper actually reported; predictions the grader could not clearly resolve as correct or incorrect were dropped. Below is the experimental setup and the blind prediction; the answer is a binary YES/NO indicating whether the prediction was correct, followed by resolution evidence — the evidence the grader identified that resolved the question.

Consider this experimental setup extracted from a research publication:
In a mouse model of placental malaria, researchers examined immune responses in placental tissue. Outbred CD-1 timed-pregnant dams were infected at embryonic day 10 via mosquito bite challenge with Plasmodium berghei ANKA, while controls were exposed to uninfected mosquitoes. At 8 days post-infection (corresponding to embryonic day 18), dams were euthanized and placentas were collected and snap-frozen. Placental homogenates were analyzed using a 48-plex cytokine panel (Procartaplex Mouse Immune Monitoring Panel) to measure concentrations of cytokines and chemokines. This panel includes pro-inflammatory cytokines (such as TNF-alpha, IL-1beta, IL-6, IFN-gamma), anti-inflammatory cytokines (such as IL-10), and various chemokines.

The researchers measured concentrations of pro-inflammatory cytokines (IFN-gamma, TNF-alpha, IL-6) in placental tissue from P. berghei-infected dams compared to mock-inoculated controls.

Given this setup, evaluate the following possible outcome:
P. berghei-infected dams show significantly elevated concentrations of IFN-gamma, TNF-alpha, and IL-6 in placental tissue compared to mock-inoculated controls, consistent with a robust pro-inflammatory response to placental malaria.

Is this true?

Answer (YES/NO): NO